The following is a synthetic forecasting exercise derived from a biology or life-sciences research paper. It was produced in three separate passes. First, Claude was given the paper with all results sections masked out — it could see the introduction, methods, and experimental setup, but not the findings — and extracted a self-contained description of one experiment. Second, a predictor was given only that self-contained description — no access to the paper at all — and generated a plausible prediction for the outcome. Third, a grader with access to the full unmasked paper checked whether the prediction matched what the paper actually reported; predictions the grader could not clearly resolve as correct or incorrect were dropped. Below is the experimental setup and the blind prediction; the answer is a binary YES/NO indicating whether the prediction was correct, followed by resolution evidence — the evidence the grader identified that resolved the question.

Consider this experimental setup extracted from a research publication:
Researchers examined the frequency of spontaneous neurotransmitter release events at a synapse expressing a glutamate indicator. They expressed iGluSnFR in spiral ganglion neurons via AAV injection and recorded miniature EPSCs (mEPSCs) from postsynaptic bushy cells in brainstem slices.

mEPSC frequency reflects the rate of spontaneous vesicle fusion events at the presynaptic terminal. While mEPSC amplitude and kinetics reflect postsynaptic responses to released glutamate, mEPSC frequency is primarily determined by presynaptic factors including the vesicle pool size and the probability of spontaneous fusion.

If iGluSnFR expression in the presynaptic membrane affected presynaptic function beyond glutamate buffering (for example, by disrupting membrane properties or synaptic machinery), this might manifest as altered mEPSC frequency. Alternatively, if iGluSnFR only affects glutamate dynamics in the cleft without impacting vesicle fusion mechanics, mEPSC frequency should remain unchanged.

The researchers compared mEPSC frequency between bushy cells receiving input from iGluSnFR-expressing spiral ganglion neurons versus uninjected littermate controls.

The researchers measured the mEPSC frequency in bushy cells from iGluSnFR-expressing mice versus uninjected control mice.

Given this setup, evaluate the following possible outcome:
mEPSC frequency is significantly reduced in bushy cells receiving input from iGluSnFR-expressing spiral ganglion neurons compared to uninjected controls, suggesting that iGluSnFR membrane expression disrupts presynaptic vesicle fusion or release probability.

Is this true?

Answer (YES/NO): NO